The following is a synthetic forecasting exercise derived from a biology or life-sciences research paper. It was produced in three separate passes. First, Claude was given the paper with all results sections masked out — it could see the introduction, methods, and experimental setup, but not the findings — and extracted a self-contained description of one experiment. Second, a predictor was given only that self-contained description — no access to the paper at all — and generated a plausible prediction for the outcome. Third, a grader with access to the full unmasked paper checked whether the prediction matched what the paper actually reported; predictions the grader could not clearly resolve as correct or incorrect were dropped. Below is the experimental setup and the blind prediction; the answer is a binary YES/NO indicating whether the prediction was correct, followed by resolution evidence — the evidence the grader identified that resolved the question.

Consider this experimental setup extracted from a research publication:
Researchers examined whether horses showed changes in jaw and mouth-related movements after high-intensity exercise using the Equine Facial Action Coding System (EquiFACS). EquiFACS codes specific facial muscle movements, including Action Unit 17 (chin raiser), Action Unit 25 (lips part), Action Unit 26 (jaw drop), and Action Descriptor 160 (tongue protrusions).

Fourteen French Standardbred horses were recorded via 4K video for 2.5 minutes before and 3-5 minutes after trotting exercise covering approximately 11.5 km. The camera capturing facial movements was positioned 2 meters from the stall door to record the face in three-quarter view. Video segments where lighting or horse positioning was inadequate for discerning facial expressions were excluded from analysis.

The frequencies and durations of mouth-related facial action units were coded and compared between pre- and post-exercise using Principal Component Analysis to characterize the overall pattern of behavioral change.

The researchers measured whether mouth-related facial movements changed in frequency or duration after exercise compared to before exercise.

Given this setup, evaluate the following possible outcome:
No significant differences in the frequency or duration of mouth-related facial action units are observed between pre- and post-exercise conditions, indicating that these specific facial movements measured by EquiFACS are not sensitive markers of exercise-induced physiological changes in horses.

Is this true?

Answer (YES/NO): NO